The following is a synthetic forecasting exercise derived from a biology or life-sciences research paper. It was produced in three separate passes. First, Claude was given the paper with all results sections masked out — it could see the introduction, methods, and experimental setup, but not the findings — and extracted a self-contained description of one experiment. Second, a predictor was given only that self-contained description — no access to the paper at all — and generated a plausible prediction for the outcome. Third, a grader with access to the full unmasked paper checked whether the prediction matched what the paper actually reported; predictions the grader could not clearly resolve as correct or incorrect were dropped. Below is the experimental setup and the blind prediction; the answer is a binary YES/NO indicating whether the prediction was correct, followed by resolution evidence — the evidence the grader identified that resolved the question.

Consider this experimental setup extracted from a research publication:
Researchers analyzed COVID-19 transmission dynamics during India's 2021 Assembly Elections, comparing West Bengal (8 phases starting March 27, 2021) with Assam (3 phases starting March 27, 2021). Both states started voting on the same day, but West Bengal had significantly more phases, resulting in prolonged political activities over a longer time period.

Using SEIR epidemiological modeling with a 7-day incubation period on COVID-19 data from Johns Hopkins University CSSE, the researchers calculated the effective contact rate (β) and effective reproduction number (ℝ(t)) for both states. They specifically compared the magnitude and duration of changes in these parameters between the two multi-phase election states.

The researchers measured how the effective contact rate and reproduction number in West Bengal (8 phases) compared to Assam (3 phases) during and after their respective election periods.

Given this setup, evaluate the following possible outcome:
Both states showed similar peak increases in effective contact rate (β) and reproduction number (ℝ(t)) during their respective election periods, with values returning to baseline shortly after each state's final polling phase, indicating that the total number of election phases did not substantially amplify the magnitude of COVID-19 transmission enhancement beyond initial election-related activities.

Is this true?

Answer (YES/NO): NO